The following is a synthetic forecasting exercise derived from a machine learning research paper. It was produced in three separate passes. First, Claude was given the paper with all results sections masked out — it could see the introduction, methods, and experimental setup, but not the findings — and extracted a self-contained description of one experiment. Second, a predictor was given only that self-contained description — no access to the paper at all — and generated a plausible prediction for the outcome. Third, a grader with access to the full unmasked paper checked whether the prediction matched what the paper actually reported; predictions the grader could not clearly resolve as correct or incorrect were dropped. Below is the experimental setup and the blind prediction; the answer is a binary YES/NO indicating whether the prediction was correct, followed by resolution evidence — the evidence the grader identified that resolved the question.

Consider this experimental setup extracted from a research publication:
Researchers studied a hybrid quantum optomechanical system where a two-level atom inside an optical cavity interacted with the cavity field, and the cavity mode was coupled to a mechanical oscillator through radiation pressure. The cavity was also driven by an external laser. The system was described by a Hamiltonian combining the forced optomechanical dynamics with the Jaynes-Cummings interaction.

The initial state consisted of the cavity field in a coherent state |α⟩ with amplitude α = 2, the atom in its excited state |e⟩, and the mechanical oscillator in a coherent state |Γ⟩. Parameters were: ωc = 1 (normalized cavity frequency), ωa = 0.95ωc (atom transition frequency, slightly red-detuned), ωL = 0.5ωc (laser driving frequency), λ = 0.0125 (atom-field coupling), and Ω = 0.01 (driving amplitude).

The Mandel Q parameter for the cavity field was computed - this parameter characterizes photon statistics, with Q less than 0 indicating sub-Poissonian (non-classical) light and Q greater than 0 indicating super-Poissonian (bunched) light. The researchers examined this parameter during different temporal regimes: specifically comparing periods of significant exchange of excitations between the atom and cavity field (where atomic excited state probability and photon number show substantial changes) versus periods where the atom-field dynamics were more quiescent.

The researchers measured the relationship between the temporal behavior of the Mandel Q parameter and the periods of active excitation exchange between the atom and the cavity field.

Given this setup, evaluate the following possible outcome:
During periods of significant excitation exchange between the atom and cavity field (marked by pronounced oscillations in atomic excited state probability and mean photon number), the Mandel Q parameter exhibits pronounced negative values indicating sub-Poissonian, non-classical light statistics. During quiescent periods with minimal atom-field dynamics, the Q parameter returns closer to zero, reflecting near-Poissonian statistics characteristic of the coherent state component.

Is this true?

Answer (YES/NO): NO